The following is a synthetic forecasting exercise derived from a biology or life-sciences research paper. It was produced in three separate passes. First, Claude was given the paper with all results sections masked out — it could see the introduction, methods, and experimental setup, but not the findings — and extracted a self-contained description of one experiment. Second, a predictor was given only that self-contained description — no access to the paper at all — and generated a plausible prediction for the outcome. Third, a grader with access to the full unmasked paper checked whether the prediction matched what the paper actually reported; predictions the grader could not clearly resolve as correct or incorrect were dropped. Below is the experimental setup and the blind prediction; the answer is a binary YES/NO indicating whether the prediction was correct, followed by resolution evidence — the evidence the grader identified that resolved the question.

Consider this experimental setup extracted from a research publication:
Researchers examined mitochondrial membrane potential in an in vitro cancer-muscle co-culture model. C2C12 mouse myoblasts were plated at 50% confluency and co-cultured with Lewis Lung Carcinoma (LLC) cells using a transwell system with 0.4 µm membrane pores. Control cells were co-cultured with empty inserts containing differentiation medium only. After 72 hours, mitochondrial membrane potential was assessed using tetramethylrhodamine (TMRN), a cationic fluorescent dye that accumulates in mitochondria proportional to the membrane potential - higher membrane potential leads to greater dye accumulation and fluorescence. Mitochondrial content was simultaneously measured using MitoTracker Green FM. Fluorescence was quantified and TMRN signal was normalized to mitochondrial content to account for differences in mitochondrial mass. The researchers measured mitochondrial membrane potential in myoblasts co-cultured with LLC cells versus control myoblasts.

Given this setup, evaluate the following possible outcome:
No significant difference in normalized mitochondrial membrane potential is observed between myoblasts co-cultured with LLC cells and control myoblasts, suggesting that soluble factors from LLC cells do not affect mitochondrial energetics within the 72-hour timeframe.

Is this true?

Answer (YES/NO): NO